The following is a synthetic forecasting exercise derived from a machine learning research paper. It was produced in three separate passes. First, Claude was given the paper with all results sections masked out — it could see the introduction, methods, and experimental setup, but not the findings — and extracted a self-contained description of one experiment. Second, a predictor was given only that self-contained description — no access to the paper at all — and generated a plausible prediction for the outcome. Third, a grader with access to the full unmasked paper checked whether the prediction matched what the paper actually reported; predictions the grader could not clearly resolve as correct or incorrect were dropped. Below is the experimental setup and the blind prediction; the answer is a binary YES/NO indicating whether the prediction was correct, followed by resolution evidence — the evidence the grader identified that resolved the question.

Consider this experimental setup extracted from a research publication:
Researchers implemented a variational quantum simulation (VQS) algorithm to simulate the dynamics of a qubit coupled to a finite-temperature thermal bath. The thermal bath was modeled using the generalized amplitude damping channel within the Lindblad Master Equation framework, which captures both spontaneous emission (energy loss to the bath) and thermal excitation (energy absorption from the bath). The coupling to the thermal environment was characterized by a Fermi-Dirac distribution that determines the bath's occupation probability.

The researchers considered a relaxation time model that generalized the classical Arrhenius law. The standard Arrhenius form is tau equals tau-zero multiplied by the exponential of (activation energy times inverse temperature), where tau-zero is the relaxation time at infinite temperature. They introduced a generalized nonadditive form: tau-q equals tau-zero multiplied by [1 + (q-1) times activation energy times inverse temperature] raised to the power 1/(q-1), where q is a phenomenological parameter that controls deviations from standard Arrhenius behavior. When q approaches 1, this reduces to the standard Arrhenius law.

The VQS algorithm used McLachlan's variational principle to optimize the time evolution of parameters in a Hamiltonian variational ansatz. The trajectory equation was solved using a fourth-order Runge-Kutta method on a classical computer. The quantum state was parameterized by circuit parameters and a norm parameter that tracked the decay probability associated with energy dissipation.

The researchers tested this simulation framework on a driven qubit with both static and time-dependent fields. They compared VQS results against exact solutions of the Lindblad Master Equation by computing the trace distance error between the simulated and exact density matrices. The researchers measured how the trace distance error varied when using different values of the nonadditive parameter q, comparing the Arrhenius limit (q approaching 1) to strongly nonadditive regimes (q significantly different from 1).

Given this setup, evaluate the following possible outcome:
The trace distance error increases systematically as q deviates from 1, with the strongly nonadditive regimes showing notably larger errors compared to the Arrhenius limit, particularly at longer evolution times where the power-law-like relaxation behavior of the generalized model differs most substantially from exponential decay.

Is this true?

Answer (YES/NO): NO